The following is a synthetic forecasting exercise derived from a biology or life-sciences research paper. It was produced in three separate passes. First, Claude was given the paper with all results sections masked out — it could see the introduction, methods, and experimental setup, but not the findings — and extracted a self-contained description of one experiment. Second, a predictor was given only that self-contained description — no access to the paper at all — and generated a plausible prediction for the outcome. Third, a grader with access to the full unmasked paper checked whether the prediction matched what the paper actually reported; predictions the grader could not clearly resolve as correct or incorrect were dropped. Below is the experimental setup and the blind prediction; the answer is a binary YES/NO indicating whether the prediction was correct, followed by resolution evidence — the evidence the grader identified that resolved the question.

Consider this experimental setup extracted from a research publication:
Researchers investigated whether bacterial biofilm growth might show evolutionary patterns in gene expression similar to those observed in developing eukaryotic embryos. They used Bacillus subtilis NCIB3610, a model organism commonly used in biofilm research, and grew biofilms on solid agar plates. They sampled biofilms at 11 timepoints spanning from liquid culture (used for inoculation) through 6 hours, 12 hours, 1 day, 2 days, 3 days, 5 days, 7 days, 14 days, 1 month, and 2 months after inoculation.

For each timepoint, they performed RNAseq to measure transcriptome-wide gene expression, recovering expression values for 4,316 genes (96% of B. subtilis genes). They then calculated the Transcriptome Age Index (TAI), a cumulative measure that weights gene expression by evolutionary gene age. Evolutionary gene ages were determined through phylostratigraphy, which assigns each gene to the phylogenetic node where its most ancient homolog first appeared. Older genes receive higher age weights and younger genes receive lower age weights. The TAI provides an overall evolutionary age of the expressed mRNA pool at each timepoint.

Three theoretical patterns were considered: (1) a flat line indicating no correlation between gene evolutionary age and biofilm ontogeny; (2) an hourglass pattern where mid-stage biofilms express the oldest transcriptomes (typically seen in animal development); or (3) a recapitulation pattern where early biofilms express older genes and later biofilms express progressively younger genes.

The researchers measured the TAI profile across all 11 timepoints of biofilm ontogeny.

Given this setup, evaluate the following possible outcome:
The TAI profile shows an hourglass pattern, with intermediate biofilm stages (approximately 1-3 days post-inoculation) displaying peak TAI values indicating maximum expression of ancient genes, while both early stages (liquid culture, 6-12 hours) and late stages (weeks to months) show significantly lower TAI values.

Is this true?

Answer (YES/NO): NO